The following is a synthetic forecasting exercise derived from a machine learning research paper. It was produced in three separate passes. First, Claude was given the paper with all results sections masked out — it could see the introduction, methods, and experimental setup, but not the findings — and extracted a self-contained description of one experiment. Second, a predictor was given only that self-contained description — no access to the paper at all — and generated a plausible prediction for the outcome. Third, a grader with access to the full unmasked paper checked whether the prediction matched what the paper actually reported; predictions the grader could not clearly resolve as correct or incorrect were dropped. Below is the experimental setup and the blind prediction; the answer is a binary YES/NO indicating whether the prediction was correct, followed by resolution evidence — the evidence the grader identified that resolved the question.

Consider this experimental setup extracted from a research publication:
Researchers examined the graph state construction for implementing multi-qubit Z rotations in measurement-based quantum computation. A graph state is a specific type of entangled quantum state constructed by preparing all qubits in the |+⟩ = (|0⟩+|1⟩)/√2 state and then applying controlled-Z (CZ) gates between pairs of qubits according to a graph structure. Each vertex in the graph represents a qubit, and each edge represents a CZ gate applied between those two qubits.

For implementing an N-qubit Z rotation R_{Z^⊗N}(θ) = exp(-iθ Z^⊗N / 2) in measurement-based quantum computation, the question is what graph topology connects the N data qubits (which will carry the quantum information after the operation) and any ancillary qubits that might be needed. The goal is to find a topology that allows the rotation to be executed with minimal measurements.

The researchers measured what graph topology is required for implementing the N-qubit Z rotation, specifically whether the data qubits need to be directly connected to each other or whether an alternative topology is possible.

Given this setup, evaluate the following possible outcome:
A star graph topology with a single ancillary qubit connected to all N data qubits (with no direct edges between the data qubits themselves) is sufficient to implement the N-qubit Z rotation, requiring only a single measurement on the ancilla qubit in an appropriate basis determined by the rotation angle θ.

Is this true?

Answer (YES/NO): YES